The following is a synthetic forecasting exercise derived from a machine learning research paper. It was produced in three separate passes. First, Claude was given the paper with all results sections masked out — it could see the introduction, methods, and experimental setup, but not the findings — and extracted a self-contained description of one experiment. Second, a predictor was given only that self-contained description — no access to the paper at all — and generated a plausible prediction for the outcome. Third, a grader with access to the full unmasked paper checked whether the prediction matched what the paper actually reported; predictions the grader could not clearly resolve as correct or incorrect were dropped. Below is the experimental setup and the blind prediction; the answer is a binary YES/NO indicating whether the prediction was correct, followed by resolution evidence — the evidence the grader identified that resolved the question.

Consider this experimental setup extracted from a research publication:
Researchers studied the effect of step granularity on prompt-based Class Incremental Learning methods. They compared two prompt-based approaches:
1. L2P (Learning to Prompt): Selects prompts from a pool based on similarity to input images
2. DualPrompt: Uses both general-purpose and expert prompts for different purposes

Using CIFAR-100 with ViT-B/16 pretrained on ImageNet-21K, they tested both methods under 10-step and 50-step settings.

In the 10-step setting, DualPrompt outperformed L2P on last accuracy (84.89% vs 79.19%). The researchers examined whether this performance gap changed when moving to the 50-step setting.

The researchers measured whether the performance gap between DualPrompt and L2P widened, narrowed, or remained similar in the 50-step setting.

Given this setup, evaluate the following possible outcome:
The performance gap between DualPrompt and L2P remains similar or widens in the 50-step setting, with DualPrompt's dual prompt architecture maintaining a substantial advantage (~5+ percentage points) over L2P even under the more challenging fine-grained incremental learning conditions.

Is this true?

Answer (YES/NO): NO